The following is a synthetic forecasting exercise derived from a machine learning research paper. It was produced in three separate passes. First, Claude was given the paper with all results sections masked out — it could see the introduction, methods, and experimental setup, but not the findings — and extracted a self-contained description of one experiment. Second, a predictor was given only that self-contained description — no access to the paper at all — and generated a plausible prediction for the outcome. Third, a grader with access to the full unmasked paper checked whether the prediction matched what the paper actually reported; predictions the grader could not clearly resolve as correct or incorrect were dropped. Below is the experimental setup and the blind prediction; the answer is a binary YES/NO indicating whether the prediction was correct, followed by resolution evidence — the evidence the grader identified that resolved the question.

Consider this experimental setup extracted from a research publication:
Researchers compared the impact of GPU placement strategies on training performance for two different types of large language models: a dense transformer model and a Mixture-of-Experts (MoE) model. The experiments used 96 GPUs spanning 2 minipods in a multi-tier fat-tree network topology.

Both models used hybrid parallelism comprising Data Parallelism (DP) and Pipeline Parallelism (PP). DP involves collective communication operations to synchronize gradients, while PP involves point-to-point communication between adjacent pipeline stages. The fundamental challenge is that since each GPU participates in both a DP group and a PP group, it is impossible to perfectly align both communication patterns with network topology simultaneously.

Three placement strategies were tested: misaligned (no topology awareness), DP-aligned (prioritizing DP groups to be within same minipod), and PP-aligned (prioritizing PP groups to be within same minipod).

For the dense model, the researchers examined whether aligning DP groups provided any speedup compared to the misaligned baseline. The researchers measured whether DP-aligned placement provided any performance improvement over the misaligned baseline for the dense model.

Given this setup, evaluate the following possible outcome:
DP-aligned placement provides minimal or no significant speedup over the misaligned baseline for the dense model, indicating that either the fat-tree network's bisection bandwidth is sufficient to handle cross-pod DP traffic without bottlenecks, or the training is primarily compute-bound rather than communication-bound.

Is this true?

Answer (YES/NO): YES